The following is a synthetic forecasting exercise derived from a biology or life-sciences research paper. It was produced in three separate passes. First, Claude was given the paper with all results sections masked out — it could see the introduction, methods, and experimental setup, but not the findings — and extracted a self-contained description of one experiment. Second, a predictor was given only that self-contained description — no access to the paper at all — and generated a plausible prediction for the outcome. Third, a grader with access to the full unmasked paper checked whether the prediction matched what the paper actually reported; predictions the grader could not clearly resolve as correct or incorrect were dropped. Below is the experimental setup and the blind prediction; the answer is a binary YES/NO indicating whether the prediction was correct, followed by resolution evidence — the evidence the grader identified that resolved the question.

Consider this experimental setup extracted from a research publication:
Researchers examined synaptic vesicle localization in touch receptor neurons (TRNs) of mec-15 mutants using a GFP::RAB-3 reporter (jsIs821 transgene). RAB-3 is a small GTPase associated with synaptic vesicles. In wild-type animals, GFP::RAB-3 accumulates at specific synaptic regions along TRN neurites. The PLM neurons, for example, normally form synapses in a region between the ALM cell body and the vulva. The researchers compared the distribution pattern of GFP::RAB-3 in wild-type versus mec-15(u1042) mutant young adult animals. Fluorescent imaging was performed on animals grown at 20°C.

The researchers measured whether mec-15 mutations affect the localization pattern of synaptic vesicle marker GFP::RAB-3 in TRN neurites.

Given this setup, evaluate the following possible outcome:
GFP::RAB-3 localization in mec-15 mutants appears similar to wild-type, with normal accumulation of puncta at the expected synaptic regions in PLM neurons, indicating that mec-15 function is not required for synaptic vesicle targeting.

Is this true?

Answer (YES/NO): NO